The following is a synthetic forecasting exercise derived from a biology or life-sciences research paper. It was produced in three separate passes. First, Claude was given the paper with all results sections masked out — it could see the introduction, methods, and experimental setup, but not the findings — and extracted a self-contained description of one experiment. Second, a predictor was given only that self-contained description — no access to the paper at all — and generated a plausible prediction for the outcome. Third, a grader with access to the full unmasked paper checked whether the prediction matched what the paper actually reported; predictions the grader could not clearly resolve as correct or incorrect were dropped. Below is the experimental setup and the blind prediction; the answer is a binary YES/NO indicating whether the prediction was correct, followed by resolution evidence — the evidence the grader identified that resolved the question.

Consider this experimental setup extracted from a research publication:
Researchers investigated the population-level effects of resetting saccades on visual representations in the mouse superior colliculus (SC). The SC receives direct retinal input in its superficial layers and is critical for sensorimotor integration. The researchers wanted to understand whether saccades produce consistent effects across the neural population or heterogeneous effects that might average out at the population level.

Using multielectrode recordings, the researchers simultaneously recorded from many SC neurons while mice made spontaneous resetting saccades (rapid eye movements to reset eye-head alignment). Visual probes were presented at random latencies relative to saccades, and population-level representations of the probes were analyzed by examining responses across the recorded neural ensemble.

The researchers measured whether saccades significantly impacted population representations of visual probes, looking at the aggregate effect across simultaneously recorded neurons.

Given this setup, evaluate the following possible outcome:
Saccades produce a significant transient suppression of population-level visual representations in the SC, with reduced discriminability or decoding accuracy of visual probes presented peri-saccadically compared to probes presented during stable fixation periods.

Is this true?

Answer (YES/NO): NO